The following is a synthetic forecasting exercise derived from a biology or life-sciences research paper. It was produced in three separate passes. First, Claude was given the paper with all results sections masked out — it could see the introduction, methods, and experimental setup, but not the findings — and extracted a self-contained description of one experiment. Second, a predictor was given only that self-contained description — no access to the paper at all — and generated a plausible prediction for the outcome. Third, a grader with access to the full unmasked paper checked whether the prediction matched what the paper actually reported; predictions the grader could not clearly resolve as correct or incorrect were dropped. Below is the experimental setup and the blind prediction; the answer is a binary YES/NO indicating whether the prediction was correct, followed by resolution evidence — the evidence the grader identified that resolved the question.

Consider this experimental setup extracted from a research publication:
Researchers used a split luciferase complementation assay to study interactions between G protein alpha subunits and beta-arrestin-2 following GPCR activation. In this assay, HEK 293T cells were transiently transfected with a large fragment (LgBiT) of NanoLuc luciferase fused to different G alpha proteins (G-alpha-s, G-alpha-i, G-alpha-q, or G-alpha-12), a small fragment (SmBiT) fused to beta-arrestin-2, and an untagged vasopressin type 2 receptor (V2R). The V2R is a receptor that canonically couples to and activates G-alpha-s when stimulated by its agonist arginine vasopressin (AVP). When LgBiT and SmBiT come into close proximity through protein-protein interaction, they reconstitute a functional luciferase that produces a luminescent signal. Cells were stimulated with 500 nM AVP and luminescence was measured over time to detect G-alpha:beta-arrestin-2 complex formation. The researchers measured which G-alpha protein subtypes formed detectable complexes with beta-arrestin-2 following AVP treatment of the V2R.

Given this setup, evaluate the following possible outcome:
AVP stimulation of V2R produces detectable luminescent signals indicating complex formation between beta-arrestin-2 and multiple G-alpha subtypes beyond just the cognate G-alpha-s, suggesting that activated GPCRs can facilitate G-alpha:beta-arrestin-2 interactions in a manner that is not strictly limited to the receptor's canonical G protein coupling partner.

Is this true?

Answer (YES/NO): NO